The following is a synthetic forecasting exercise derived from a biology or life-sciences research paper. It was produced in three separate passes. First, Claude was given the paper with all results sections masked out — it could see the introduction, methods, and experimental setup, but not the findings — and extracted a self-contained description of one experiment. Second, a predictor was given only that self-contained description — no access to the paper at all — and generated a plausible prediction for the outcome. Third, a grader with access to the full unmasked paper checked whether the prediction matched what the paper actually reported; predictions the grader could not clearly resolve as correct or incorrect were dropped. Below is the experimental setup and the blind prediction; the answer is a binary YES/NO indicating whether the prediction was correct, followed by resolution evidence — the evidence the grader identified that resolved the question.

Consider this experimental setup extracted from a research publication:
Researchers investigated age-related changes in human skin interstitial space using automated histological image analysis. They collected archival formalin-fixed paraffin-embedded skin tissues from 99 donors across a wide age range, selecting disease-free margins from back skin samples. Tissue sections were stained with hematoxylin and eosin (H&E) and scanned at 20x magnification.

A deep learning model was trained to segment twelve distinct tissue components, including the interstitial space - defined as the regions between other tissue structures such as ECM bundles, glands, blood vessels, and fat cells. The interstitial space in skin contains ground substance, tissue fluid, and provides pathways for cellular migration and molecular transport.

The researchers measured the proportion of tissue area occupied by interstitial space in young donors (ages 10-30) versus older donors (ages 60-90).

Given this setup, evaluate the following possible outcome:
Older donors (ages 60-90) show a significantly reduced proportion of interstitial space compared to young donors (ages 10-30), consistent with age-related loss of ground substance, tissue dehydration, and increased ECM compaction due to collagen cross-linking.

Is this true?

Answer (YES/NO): NO